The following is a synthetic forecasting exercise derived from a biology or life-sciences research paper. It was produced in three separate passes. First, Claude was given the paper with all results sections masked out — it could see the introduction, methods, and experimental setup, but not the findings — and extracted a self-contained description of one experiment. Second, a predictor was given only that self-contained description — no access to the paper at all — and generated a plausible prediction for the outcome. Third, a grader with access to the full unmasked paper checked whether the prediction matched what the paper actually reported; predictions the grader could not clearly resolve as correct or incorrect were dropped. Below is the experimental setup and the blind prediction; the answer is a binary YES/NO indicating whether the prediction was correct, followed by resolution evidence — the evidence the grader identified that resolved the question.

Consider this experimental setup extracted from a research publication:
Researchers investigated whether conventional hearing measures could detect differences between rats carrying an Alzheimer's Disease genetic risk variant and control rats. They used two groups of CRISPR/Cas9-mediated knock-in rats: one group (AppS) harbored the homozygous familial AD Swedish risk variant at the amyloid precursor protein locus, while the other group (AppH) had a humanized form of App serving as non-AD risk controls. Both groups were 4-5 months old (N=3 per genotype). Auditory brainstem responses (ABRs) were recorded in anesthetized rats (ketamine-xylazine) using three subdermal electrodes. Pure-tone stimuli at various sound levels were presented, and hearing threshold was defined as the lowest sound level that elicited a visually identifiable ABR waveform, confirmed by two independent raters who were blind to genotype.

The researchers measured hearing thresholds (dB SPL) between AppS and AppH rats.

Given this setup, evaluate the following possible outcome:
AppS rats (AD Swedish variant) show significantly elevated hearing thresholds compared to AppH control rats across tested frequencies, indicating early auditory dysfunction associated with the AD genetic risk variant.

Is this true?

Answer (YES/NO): NO